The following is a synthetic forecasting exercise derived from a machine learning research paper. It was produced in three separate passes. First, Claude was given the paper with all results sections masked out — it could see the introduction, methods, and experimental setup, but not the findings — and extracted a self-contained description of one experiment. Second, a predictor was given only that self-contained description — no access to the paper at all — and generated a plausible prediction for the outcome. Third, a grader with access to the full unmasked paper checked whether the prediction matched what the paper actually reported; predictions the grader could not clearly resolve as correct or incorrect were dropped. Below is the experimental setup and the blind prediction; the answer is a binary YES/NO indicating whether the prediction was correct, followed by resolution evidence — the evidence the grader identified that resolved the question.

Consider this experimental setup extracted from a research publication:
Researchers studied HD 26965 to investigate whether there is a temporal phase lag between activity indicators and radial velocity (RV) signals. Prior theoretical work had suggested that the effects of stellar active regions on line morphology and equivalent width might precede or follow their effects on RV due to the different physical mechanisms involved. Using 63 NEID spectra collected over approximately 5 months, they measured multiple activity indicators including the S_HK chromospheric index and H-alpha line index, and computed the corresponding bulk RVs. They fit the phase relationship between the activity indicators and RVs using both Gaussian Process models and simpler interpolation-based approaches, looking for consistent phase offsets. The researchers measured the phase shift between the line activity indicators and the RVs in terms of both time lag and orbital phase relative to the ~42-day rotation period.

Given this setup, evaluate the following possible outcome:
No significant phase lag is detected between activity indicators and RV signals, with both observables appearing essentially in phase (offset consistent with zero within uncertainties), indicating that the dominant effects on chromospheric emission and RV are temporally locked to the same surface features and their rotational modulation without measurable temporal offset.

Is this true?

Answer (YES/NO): NO